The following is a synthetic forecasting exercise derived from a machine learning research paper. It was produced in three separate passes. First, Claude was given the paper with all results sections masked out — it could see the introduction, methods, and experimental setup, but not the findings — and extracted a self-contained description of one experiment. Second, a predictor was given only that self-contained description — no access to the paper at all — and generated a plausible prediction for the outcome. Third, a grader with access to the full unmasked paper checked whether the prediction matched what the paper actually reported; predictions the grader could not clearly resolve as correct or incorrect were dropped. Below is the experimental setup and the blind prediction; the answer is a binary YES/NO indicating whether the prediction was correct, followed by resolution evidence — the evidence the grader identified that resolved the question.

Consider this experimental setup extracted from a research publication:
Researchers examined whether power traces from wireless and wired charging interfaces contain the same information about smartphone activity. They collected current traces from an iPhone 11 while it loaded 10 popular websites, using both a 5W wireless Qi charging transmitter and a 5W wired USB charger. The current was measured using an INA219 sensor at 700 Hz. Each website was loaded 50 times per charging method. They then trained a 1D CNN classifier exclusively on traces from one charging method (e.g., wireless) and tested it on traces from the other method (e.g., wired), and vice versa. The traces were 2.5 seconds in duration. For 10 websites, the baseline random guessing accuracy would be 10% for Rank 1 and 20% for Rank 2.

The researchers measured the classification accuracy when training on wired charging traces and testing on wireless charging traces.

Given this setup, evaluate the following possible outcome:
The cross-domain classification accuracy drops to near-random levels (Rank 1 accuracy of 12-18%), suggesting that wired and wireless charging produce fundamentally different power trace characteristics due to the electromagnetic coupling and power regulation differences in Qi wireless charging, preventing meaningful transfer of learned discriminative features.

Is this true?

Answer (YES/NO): NO